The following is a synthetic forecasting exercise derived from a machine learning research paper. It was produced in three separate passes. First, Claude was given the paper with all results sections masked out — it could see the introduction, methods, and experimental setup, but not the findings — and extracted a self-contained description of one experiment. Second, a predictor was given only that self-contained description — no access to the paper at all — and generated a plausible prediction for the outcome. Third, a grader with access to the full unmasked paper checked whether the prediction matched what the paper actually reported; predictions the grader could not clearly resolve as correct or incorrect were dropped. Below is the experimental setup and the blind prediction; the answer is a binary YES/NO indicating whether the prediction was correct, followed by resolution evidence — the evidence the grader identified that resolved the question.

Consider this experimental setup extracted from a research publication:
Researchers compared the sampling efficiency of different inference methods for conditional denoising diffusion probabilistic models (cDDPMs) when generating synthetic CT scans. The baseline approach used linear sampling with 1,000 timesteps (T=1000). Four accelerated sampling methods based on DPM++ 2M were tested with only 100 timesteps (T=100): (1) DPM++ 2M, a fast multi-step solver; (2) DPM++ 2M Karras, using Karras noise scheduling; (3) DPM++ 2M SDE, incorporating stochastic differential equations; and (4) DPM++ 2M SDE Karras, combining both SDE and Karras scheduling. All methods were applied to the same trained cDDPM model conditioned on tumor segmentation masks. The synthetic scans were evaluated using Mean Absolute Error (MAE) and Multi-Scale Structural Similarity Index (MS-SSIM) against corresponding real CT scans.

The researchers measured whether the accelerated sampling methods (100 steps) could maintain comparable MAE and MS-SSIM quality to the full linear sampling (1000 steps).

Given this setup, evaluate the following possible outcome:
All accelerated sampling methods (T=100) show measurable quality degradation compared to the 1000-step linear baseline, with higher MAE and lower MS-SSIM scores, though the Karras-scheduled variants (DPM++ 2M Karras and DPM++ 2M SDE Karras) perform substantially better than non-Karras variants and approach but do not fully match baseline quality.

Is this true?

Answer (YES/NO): NO